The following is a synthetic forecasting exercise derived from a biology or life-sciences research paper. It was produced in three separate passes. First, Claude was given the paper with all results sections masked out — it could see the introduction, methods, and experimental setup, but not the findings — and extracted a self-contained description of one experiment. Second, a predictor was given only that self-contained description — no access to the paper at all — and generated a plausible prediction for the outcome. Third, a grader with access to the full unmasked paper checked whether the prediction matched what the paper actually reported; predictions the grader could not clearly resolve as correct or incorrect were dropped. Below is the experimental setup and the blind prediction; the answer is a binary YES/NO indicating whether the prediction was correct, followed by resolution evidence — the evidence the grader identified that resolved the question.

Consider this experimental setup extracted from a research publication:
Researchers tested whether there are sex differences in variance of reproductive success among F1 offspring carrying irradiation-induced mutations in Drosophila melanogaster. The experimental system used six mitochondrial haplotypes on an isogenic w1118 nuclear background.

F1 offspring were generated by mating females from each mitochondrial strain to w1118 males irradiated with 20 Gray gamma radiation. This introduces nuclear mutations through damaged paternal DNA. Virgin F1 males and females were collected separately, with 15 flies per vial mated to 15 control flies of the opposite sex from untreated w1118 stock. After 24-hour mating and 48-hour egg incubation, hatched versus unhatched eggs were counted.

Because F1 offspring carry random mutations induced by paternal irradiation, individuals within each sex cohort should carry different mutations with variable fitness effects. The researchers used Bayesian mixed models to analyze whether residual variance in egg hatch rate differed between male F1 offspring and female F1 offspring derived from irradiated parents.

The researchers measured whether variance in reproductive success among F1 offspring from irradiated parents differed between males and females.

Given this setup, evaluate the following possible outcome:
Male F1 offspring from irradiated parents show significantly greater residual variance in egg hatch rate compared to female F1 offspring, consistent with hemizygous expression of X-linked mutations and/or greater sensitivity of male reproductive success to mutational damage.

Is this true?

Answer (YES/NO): YES